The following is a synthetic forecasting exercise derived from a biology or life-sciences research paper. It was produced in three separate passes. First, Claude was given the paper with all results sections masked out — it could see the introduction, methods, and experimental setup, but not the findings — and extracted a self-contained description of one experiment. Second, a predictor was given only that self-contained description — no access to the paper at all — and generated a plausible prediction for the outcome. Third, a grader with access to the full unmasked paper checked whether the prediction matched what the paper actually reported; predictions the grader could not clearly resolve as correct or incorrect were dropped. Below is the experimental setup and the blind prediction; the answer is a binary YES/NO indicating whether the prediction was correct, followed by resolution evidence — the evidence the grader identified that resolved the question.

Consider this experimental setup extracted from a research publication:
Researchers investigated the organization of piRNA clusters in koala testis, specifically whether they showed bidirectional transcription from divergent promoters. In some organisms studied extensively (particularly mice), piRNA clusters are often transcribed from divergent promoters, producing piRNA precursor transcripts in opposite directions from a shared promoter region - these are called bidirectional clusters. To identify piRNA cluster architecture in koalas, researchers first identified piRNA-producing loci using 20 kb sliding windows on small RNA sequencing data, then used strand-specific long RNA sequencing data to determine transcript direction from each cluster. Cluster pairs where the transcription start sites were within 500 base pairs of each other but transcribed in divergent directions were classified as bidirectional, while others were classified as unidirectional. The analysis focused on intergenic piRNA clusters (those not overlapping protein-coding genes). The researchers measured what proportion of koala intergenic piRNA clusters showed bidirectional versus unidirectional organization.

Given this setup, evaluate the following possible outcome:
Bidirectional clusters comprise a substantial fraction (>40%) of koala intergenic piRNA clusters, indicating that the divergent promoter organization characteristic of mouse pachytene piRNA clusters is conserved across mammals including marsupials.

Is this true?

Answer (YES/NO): NO